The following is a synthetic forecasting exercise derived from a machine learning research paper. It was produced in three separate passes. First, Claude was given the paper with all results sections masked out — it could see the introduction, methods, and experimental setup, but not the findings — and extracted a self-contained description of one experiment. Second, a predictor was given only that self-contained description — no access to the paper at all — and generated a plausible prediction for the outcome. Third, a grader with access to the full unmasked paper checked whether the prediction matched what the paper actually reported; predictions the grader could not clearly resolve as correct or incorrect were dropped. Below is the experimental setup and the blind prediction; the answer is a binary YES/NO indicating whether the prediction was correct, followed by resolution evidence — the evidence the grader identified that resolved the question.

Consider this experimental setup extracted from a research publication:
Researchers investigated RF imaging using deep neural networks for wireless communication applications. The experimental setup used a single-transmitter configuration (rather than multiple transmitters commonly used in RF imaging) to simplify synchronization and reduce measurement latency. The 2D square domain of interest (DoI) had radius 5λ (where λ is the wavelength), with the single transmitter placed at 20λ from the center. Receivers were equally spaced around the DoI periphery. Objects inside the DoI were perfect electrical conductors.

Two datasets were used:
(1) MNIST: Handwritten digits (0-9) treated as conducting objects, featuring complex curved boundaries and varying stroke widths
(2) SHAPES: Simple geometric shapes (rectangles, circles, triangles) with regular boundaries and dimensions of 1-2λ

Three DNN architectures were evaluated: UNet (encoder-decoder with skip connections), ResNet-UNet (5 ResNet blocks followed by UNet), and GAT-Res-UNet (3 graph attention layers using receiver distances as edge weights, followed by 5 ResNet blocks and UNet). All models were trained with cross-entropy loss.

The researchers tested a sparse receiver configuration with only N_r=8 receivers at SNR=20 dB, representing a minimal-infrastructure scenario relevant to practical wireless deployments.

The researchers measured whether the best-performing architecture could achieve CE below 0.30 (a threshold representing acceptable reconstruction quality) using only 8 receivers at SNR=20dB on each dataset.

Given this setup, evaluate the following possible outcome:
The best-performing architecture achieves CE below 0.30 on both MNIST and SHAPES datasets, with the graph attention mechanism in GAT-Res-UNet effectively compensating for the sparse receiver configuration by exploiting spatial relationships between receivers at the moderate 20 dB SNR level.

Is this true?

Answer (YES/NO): NO